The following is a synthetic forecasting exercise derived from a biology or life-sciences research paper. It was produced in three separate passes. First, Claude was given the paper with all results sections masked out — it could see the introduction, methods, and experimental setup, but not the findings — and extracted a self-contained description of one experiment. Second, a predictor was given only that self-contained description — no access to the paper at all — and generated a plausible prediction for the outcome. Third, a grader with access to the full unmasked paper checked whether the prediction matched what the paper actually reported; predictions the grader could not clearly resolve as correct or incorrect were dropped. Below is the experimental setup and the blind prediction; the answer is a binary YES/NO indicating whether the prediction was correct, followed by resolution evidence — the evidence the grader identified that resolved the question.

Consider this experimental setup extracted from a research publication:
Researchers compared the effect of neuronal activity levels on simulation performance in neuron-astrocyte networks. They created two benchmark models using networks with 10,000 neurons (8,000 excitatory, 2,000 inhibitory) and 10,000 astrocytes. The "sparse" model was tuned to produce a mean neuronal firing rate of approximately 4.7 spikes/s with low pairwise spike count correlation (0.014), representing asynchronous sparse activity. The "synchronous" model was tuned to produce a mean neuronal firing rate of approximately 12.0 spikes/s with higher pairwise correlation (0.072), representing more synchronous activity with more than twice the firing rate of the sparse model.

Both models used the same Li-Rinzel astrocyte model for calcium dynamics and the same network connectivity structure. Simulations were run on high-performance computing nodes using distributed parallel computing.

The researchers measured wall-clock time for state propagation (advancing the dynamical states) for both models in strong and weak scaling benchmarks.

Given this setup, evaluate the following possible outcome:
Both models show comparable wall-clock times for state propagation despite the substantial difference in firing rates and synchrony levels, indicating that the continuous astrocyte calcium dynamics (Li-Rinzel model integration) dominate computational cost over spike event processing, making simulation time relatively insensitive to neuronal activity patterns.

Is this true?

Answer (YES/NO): NO